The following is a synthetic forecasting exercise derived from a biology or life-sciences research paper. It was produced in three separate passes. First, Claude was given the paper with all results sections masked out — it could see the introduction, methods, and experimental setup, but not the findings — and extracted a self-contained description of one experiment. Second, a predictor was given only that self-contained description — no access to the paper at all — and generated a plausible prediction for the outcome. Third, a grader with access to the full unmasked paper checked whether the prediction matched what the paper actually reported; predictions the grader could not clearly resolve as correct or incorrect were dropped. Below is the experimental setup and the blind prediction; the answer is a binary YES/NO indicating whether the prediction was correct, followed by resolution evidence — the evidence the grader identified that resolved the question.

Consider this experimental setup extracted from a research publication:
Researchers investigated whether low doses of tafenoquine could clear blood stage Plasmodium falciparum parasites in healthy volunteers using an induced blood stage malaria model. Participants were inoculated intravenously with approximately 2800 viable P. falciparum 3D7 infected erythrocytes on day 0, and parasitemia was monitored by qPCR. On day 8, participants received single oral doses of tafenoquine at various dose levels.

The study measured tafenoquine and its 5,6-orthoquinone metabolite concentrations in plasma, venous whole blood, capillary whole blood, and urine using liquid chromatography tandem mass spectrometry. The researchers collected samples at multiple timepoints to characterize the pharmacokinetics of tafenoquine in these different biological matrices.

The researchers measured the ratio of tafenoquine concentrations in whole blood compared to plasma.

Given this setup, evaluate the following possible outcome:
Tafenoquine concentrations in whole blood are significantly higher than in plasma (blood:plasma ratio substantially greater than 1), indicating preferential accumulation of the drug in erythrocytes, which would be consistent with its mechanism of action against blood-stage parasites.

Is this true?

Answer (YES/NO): YES